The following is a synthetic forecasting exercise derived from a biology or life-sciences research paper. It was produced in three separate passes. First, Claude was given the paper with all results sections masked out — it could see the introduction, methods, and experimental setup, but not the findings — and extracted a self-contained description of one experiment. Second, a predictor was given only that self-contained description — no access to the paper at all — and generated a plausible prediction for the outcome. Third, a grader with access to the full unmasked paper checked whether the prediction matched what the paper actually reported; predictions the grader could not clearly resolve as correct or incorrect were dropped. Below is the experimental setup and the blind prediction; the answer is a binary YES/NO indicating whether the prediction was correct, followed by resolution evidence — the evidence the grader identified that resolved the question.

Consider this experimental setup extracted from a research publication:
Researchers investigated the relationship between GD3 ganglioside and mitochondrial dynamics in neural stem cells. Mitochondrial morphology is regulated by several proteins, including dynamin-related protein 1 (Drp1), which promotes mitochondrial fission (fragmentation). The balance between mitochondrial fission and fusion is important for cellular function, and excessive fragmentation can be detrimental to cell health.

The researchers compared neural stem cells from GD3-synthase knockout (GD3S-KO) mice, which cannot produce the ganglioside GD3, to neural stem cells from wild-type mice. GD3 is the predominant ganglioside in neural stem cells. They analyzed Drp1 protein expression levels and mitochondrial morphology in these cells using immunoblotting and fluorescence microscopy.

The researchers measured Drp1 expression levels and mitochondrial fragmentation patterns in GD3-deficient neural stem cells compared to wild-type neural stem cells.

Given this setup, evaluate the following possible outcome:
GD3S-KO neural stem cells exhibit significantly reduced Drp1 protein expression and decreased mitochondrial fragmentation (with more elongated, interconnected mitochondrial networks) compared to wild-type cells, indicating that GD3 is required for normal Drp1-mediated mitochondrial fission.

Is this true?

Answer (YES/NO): NO